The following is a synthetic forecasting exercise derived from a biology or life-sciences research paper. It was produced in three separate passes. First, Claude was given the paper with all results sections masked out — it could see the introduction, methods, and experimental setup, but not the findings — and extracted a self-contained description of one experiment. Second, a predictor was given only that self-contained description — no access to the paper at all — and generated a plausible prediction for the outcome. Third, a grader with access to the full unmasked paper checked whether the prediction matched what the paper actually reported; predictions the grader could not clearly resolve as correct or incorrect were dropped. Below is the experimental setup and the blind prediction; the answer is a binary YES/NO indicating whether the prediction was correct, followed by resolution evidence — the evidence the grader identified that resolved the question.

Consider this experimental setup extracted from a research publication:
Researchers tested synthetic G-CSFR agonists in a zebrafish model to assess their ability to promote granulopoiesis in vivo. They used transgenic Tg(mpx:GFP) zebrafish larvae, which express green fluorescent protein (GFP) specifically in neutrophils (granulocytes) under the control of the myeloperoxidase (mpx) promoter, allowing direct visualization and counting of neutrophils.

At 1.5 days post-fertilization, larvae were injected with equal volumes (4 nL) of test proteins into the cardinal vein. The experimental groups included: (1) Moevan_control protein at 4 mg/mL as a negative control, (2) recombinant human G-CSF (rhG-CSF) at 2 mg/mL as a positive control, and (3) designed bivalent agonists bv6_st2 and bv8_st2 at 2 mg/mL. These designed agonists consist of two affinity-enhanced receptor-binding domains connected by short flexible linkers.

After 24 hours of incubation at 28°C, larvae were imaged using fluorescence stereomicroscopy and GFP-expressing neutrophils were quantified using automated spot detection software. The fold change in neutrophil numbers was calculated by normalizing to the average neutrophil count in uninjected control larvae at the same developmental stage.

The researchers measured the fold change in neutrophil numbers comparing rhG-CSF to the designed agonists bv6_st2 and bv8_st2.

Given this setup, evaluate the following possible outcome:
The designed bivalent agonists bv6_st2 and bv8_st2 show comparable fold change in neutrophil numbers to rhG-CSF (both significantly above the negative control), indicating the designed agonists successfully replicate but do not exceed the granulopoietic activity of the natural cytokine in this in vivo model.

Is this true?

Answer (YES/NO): YES